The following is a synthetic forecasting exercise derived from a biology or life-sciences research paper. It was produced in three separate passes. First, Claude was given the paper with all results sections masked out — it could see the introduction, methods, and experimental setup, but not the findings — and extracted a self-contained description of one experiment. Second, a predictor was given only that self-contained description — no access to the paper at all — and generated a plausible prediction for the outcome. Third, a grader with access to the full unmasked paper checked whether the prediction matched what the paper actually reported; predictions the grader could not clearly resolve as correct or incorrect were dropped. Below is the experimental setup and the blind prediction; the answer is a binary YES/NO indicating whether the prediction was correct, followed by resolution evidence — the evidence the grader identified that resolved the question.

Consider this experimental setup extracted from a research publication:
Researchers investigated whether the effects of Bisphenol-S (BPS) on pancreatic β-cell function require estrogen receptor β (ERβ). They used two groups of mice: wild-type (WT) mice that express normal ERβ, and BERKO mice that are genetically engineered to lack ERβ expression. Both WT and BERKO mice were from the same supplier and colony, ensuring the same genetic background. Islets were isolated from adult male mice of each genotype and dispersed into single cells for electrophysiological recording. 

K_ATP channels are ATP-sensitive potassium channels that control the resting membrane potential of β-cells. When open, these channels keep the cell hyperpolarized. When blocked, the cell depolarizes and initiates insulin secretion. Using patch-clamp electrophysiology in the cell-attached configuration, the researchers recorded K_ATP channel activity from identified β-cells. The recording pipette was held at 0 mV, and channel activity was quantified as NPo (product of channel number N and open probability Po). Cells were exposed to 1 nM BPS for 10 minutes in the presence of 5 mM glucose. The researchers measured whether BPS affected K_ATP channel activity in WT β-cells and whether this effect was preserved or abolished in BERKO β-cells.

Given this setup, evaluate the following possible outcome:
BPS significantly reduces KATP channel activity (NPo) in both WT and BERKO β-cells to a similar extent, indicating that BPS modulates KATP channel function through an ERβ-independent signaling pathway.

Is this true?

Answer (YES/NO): NO